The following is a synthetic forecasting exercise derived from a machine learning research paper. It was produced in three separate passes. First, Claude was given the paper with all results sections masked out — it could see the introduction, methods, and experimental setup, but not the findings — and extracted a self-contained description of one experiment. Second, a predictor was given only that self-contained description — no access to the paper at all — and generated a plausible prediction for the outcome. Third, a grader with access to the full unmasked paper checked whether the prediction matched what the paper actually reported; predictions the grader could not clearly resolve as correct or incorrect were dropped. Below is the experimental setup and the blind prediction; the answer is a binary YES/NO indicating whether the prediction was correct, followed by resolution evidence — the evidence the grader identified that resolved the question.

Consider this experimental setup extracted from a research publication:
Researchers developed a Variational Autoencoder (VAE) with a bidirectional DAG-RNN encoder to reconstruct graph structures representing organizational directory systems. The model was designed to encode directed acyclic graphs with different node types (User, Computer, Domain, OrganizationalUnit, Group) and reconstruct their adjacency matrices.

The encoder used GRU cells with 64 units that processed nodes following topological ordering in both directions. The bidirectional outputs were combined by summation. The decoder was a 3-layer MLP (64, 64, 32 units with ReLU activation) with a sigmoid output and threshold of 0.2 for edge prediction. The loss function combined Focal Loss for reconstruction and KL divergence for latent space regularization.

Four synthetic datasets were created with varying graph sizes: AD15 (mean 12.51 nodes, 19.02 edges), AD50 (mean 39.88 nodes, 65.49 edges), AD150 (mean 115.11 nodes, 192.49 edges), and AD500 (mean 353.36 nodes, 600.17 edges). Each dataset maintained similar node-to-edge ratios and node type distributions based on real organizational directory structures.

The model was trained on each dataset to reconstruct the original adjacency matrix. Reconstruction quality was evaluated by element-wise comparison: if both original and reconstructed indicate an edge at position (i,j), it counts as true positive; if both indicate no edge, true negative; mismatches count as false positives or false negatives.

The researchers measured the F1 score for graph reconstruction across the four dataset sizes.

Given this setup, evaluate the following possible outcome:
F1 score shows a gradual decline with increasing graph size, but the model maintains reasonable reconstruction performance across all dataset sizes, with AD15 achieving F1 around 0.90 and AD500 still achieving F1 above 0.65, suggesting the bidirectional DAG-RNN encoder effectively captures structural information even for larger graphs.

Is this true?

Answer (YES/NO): NO